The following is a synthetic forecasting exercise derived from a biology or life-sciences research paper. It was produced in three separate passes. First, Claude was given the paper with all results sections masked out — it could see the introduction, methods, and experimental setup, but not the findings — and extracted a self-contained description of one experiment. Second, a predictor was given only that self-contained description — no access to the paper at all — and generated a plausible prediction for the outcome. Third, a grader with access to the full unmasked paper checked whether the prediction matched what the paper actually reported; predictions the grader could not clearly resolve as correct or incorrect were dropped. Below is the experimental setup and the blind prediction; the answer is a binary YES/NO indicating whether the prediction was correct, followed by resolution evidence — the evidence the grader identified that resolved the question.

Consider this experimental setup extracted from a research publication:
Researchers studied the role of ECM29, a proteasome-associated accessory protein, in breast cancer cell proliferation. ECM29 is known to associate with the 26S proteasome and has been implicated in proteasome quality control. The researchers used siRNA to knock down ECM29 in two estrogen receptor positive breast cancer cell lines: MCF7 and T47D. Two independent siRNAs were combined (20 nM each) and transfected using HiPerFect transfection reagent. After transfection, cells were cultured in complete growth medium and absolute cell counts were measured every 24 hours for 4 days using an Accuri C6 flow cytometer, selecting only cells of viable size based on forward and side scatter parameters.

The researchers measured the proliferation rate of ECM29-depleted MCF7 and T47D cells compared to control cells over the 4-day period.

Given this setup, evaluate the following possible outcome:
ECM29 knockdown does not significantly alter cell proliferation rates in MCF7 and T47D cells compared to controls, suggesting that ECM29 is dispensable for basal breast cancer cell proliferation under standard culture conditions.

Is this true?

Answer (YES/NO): NO